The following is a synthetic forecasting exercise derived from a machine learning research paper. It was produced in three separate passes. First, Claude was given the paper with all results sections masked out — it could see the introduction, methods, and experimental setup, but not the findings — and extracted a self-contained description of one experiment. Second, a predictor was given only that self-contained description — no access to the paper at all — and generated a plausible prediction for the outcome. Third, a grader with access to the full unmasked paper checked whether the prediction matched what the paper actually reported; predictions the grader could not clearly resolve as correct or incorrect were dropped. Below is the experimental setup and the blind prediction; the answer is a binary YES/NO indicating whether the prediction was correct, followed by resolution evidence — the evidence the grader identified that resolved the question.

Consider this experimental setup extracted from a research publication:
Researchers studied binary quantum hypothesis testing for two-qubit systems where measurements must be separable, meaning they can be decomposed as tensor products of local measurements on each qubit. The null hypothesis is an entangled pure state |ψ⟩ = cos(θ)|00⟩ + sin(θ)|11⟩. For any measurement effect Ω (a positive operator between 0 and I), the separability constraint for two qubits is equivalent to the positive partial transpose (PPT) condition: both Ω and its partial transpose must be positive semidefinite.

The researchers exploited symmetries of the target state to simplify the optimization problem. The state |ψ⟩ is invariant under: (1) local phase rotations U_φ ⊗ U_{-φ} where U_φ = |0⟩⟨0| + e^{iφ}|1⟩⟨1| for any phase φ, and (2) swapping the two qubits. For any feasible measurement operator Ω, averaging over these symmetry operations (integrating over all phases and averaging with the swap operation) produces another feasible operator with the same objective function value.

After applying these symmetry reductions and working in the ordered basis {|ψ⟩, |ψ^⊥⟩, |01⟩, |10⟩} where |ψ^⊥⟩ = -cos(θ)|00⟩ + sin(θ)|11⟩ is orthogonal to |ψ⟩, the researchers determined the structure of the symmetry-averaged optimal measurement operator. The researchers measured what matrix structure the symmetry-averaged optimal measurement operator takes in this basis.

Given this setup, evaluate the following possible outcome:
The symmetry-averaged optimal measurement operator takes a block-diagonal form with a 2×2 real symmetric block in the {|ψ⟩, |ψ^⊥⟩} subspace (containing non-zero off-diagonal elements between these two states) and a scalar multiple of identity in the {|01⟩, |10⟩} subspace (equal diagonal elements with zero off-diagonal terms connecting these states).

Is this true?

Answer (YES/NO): NO